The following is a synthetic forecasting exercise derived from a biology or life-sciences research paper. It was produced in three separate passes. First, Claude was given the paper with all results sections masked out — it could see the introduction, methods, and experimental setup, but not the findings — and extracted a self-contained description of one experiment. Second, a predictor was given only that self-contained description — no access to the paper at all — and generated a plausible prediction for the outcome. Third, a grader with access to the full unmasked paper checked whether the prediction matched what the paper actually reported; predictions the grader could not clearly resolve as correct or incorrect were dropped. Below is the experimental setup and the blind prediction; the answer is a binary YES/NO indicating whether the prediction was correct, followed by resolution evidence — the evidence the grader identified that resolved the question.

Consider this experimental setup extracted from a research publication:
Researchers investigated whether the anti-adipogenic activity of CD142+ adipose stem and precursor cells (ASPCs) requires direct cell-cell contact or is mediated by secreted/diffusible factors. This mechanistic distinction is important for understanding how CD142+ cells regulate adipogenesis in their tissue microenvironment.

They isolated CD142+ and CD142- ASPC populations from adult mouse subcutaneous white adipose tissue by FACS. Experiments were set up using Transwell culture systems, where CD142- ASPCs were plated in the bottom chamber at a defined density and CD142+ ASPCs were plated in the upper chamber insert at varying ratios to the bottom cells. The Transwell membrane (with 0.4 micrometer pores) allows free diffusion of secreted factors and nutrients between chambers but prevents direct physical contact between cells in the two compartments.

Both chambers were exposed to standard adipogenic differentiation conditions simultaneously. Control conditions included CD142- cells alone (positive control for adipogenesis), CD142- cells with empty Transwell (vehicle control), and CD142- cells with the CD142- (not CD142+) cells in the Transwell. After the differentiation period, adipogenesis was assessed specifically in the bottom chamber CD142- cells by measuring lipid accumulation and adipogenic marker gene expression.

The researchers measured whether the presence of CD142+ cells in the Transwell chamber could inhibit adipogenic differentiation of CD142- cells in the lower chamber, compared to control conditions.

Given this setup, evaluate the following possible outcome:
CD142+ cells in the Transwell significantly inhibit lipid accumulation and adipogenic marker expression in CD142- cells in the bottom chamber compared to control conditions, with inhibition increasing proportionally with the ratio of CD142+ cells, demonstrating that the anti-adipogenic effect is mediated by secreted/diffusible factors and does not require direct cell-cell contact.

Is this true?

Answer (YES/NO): NO